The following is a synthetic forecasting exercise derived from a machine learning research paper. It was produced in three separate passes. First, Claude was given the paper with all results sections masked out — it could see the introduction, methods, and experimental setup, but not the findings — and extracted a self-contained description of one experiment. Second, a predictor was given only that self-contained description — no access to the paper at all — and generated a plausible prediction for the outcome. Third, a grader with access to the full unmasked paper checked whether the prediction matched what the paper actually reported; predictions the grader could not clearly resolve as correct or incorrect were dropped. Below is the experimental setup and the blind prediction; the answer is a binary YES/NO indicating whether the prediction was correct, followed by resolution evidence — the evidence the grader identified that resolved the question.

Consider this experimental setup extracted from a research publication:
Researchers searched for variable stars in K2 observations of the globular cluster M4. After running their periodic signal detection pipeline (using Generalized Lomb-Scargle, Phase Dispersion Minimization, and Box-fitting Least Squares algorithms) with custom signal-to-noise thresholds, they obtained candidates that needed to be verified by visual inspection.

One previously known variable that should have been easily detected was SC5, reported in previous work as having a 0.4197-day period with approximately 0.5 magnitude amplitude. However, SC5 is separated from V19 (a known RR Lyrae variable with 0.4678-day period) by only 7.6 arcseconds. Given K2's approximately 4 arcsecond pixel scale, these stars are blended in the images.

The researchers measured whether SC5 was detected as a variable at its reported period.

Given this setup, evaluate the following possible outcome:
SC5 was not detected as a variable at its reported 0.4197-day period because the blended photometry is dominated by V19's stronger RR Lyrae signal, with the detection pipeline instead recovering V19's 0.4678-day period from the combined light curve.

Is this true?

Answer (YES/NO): NO